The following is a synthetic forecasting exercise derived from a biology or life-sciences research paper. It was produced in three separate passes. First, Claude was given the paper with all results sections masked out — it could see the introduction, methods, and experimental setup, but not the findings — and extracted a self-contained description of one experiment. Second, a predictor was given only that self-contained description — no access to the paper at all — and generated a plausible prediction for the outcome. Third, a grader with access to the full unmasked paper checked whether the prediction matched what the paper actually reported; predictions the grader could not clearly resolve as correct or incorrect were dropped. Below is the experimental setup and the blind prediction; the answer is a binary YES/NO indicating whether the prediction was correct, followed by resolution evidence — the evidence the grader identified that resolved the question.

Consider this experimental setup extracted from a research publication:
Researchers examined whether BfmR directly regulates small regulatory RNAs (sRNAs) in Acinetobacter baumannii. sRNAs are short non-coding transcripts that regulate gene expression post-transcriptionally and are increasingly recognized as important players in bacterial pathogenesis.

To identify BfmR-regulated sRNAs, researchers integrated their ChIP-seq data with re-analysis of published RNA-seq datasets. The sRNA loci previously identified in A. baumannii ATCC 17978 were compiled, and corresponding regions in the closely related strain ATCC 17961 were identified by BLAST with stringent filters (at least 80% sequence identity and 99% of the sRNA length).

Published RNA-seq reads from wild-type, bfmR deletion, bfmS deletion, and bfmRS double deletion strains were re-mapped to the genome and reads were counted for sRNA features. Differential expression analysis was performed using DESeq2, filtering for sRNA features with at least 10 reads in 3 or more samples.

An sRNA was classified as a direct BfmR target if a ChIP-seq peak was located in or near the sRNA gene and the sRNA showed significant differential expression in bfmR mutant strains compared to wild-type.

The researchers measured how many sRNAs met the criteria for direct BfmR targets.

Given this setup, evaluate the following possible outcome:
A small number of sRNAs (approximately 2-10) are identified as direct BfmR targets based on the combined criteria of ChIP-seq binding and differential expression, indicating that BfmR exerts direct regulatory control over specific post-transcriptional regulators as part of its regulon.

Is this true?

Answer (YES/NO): YES